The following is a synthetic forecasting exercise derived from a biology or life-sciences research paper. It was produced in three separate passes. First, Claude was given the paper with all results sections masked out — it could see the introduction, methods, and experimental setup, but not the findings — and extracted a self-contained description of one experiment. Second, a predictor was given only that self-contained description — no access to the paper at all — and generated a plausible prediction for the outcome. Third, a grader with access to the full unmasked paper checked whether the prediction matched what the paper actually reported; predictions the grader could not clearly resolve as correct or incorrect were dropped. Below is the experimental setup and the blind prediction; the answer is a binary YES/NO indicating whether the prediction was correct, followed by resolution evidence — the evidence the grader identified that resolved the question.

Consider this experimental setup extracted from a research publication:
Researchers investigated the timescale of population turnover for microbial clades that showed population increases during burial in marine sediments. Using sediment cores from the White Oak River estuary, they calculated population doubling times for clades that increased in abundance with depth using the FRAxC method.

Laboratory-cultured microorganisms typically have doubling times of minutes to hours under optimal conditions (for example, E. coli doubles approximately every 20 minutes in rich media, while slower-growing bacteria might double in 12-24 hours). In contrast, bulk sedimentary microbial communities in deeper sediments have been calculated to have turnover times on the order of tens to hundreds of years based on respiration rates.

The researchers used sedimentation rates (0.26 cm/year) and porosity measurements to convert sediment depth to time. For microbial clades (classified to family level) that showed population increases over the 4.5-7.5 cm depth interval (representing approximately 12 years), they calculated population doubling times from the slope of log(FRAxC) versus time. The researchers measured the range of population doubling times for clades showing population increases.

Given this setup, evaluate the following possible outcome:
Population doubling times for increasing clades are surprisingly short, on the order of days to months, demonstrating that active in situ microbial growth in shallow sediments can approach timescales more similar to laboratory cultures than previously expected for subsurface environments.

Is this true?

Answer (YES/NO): NO